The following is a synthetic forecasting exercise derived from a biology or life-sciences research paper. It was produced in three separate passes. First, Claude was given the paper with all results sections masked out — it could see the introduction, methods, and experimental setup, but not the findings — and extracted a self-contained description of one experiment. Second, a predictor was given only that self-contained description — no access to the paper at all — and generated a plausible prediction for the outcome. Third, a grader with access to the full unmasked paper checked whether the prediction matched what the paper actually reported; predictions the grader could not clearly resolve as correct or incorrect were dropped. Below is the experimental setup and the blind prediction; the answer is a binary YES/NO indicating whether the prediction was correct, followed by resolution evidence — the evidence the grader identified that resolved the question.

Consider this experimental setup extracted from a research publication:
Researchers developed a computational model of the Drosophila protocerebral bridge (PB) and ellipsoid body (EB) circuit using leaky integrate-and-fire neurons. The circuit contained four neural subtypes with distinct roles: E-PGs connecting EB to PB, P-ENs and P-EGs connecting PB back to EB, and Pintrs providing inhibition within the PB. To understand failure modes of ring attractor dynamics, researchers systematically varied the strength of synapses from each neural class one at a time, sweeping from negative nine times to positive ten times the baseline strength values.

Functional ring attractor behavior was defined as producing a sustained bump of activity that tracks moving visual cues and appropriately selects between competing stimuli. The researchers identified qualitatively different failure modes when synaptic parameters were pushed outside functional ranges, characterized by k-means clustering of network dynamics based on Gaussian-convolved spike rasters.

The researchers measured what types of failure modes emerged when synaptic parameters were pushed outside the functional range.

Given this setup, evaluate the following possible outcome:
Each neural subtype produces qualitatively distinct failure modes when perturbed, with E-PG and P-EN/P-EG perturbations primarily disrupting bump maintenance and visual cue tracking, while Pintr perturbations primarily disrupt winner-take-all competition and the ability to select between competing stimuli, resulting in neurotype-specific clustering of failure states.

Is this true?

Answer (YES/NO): NO